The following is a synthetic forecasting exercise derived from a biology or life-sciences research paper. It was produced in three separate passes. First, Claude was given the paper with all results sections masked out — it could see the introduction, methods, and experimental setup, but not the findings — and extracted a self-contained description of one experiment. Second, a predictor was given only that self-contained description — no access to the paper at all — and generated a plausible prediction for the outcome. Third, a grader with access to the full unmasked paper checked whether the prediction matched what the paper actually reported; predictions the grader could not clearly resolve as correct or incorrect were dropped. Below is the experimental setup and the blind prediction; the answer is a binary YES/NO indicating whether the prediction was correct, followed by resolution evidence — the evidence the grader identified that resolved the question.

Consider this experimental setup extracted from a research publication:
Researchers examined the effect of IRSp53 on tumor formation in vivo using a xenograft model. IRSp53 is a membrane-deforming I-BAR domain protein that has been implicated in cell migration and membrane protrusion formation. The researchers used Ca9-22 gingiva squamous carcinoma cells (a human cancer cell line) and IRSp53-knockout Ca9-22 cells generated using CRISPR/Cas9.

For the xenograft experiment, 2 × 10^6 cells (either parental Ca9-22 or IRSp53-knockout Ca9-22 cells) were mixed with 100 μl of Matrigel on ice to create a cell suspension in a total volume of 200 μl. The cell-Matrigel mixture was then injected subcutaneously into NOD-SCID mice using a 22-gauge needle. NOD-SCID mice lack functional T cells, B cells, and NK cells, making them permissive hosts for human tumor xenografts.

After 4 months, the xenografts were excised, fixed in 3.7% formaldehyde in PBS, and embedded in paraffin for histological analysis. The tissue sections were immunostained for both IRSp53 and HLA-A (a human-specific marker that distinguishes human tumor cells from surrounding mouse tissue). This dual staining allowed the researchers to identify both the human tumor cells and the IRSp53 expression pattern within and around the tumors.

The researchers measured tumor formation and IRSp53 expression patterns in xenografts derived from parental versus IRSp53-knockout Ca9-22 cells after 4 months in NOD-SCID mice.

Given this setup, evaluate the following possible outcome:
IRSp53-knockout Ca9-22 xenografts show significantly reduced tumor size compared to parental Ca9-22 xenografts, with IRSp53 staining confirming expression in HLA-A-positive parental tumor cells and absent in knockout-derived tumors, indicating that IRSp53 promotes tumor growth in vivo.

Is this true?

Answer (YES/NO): NO